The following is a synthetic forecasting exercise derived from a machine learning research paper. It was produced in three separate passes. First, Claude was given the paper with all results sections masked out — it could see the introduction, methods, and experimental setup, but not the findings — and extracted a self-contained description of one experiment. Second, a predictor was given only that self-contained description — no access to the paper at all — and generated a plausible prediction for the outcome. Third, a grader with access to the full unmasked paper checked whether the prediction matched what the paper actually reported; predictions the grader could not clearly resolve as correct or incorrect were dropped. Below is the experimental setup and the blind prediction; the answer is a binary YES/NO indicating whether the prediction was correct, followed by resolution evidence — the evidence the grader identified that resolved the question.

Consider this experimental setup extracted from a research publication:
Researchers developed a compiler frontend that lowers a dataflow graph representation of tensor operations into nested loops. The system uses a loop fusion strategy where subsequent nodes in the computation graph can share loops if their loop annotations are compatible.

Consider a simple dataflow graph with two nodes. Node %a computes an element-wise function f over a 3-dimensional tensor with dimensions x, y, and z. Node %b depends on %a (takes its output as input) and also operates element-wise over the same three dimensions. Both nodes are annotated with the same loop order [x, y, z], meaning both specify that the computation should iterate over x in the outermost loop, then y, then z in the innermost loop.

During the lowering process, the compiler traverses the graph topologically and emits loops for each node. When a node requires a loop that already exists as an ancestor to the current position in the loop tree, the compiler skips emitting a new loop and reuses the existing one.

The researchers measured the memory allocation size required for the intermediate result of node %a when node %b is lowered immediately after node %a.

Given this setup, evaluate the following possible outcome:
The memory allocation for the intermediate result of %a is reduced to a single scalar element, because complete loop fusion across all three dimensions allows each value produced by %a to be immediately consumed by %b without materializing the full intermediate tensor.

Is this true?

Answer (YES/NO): YES